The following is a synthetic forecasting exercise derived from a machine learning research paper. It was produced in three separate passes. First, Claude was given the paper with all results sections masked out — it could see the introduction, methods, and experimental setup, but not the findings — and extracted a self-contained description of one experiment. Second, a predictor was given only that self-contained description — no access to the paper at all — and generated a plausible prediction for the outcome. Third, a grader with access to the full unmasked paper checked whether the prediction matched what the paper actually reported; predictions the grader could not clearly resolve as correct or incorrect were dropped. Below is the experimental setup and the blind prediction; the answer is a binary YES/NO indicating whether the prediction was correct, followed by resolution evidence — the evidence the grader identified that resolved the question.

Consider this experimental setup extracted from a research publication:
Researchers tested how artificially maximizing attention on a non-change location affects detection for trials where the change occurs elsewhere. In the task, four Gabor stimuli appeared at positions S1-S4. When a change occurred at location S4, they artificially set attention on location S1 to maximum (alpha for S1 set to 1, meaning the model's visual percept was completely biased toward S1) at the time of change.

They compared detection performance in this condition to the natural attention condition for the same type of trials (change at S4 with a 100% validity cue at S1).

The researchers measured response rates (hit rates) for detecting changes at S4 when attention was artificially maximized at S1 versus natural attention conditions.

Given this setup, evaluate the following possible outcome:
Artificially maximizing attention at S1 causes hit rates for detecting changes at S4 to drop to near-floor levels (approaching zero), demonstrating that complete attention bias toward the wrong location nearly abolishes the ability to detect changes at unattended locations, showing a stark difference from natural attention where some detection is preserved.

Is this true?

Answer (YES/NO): NO